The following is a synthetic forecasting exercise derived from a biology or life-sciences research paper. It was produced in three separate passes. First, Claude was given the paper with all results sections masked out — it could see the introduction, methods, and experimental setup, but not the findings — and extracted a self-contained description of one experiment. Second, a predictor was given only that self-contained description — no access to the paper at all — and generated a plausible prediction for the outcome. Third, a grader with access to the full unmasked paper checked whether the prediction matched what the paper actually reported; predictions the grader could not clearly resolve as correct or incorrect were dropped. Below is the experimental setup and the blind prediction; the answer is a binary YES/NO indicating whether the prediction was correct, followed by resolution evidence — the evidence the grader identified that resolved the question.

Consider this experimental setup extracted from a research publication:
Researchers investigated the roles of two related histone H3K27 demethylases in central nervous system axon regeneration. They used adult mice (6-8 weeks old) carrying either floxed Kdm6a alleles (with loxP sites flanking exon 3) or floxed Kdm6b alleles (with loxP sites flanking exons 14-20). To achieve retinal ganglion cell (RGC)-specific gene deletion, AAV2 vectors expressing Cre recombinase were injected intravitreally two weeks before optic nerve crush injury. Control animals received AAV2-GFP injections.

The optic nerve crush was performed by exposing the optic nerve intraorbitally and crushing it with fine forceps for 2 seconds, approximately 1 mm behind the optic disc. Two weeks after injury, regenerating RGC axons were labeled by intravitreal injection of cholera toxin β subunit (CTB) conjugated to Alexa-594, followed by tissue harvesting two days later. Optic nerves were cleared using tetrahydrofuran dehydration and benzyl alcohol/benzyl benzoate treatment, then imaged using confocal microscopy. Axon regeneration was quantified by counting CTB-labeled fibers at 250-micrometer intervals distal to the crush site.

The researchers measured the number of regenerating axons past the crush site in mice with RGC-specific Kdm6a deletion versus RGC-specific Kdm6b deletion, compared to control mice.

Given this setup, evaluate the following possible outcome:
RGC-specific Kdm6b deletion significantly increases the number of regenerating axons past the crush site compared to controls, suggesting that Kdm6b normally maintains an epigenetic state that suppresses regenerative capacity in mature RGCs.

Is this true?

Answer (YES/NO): NO